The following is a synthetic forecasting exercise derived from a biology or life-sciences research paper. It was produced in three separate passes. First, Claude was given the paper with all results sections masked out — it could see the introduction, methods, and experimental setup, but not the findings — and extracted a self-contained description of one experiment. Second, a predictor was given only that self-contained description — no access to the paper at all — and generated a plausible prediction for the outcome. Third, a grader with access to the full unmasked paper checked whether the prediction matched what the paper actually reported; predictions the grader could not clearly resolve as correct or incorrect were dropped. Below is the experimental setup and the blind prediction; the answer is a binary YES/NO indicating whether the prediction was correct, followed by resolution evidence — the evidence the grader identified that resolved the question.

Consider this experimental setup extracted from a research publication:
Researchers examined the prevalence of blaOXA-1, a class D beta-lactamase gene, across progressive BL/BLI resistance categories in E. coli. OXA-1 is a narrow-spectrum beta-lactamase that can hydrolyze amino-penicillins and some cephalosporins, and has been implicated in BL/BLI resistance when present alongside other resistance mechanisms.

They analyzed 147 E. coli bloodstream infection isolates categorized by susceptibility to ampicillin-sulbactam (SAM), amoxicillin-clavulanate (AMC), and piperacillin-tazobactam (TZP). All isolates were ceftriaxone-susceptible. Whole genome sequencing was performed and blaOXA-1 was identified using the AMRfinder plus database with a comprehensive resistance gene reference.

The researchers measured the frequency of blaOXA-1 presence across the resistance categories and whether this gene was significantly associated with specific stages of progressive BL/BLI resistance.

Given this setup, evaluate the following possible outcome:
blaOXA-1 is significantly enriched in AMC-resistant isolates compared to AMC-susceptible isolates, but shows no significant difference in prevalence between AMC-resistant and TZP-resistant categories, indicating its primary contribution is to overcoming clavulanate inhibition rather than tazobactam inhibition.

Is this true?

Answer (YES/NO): NO